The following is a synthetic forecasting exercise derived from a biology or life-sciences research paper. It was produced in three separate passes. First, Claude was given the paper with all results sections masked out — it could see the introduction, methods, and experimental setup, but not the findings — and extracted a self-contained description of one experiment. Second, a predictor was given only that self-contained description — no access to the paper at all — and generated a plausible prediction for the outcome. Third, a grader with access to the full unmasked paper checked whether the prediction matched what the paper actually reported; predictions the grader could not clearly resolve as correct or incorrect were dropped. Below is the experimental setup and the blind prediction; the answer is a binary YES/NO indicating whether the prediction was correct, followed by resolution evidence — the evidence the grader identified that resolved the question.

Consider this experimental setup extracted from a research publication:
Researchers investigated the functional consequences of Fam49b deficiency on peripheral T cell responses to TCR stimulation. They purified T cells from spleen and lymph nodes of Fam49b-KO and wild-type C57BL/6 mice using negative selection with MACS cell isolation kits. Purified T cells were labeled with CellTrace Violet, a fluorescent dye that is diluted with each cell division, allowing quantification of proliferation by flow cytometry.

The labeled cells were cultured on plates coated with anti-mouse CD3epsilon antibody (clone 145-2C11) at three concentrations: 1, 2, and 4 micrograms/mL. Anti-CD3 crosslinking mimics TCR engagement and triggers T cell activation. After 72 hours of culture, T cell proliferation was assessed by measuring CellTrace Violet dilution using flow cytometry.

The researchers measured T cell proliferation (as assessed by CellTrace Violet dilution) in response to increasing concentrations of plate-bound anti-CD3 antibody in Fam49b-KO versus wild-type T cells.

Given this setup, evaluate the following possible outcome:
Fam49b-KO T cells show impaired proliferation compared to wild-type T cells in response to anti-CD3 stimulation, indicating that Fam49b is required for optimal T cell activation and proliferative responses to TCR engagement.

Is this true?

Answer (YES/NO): NO